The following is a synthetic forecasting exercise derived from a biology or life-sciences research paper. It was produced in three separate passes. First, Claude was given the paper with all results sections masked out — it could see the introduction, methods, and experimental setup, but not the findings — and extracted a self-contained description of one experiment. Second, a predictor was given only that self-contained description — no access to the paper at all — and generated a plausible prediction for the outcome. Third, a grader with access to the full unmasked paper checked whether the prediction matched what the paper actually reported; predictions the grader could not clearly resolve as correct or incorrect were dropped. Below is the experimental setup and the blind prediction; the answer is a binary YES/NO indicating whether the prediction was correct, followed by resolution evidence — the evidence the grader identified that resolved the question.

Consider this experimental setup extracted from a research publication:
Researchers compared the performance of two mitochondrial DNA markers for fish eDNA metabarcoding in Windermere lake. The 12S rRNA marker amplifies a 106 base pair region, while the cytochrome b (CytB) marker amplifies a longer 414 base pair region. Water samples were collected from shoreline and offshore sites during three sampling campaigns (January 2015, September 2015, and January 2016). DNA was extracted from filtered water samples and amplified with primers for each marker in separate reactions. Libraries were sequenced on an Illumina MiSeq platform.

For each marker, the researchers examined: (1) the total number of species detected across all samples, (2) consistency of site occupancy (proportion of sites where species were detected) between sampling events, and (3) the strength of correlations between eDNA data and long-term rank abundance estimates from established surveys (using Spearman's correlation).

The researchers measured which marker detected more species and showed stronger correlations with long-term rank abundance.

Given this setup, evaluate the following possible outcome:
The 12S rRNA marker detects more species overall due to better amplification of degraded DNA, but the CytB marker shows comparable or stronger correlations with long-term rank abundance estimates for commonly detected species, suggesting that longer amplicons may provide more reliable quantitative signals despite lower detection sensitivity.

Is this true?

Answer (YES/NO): NO